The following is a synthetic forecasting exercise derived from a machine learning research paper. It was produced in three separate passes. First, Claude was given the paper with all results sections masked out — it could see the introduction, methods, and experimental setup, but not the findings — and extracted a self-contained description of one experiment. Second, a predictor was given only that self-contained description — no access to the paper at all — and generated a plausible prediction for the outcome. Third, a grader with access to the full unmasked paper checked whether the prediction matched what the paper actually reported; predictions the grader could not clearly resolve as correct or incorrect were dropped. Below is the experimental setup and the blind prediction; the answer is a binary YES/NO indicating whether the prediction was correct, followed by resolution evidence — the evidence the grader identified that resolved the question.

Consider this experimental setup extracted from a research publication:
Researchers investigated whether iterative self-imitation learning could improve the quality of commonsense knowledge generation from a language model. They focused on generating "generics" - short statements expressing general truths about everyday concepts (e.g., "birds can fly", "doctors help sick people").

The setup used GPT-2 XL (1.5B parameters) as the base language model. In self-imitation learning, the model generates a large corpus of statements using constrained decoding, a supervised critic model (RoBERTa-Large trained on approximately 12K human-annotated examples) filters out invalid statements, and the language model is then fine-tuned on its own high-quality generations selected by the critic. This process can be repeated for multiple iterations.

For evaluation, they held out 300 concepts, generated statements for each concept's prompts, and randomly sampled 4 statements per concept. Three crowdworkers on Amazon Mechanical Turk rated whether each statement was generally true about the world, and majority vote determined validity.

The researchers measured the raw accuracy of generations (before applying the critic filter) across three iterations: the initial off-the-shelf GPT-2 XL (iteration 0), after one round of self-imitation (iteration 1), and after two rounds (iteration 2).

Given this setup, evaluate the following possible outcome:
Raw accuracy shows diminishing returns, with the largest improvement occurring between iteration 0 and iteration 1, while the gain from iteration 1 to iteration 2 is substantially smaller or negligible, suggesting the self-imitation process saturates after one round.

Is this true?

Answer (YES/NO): YES